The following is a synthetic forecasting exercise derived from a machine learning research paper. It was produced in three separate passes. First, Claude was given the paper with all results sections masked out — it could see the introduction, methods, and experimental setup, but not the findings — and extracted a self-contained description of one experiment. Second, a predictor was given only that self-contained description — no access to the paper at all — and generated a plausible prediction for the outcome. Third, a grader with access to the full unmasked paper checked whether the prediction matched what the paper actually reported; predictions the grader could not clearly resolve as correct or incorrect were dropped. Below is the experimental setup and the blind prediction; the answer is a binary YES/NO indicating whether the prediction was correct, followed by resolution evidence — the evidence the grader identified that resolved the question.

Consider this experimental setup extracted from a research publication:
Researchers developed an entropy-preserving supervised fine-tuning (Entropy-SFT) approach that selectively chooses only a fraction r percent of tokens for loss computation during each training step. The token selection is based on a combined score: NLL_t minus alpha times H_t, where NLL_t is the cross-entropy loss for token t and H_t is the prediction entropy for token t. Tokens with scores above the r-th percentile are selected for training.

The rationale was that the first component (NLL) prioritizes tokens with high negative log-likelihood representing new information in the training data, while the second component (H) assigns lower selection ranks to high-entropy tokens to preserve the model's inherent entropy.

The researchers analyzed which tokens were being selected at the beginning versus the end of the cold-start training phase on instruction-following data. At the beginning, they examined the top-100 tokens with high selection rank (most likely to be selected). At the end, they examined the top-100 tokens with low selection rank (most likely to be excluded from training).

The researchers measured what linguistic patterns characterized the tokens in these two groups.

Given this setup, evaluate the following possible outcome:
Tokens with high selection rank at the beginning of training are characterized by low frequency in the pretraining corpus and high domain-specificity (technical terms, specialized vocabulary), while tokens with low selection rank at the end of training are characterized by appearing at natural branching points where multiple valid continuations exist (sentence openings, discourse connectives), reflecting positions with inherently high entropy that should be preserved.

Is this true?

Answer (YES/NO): NO